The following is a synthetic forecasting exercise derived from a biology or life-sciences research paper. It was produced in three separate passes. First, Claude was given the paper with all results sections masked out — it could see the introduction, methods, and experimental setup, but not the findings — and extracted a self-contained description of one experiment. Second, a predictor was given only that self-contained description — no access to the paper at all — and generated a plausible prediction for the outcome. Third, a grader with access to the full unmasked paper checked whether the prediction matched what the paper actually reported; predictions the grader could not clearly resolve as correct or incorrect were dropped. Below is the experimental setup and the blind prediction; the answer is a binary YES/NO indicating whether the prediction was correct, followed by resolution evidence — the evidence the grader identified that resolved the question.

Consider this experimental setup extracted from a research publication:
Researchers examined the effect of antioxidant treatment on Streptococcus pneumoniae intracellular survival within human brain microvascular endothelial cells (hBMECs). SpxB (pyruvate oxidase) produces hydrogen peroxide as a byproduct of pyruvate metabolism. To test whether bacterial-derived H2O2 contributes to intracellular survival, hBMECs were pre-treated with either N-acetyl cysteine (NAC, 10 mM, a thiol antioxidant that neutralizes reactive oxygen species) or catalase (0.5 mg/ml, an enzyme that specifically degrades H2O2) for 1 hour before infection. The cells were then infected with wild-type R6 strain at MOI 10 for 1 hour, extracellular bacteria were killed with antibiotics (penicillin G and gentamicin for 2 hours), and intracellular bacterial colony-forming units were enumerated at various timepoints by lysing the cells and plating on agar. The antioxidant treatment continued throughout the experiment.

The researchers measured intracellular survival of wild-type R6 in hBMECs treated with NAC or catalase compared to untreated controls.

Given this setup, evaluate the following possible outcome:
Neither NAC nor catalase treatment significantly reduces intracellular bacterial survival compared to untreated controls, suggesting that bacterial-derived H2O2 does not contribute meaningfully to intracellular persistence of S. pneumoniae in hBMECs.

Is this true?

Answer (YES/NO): NO